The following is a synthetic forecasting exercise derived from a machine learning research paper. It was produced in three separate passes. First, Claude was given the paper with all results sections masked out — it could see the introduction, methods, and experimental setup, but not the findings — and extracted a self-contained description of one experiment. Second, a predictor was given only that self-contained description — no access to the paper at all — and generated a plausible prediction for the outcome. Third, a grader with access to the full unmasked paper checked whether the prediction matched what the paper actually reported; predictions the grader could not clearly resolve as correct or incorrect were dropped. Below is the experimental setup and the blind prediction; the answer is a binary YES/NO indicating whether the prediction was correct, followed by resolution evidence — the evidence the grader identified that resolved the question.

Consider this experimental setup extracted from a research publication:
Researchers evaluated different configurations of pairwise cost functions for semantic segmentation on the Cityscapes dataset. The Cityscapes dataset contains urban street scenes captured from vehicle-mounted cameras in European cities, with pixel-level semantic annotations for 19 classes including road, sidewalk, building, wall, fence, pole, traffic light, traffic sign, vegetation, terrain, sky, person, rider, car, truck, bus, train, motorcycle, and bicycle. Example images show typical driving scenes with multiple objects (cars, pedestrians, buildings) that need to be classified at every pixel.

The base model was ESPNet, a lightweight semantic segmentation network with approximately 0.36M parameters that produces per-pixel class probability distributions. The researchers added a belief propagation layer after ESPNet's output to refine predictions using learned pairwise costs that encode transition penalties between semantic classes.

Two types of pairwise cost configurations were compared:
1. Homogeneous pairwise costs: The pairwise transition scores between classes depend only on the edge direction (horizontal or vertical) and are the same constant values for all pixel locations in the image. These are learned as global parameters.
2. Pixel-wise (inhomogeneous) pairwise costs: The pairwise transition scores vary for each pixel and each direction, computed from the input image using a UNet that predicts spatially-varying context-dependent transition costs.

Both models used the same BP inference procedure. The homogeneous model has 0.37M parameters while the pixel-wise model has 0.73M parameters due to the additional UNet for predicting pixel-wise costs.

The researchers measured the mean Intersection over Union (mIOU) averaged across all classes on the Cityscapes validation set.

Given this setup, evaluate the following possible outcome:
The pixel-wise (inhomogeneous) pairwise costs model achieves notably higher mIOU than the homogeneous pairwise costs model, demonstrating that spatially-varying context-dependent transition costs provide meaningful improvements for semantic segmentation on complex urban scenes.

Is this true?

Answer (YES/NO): NO